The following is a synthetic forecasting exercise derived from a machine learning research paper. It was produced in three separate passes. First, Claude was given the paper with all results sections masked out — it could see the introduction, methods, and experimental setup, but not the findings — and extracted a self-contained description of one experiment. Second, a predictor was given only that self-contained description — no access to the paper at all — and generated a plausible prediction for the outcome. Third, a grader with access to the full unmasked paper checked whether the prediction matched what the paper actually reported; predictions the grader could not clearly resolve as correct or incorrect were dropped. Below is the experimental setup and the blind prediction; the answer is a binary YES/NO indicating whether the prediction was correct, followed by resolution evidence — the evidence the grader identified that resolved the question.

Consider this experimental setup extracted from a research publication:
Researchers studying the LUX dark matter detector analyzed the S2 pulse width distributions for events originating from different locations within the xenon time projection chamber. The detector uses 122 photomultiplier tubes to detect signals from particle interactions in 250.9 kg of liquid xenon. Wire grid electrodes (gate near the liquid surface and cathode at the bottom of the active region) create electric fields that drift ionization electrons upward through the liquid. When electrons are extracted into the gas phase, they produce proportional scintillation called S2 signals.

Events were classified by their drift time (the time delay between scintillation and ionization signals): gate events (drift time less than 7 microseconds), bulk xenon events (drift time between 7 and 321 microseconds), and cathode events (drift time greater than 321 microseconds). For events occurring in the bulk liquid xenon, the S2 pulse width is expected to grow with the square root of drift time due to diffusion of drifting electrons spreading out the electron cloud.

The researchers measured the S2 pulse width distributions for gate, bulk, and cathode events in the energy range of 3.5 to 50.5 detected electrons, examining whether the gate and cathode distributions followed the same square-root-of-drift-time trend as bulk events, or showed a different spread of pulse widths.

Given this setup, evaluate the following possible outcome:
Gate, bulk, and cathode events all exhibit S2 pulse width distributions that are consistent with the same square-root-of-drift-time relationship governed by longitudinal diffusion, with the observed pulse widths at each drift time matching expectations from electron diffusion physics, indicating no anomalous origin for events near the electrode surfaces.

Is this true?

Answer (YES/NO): NO